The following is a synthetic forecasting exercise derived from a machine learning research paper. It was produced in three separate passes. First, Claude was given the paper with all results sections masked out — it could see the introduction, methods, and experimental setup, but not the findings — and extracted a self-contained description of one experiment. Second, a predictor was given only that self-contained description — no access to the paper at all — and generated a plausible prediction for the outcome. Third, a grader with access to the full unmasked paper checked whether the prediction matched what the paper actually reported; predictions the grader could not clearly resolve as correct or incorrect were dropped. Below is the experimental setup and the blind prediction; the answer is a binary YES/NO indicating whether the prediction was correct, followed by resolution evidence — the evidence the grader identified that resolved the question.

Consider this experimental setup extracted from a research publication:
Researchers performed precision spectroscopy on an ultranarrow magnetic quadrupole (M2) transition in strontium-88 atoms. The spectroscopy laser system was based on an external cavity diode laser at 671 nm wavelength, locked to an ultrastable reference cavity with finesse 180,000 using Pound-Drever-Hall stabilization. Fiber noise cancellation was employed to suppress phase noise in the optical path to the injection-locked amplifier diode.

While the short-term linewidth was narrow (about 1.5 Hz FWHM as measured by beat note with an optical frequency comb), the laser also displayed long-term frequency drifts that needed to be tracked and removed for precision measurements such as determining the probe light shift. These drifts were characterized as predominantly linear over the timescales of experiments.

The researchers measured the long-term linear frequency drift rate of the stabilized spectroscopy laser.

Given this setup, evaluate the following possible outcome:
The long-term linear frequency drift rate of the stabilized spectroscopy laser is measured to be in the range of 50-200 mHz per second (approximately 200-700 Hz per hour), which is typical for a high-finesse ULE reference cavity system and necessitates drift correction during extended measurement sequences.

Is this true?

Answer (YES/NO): YES